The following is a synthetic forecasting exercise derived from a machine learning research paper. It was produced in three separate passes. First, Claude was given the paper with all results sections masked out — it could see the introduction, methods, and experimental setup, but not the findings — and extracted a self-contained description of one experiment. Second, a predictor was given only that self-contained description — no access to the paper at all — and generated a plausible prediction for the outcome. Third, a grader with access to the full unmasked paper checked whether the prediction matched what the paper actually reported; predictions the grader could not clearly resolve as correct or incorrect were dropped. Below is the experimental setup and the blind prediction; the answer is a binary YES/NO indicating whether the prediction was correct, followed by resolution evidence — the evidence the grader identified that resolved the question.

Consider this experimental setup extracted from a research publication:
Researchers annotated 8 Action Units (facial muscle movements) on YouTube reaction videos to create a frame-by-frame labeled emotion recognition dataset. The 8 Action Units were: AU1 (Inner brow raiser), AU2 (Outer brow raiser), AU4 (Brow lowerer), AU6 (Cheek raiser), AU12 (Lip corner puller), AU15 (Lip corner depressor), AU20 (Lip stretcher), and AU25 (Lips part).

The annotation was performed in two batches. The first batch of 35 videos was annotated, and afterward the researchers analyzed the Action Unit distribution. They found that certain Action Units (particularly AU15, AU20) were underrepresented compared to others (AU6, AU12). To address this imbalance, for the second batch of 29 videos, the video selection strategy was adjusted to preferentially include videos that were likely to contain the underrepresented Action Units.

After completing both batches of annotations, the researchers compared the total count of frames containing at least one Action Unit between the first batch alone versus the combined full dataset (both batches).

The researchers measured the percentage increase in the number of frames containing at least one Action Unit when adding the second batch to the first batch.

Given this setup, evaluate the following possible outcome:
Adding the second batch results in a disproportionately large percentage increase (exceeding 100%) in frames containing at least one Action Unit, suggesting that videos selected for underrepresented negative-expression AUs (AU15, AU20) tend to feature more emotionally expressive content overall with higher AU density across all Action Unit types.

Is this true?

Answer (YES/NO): NO